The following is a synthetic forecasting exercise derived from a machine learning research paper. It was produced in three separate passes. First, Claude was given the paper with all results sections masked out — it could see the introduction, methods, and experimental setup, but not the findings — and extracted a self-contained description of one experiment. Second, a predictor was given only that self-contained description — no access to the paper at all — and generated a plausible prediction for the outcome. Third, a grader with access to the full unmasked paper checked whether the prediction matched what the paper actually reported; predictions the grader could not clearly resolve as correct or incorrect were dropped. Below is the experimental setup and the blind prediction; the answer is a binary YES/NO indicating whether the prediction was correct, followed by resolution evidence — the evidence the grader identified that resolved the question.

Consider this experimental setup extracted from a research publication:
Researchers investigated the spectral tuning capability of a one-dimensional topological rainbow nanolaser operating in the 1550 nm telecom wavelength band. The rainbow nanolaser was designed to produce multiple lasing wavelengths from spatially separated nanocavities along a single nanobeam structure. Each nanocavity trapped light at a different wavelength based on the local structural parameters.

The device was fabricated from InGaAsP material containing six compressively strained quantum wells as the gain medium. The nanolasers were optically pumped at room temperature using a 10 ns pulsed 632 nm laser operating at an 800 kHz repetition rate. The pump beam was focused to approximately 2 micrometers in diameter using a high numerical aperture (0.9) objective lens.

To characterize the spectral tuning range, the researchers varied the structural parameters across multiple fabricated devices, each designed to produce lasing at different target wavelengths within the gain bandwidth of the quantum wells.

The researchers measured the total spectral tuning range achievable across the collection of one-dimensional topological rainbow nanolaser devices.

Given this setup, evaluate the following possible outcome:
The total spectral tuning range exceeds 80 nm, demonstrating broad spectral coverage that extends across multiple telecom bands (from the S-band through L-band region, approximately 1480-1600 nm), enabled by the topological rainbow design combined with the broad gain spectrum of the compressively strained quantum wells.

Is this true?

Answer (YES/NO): NO